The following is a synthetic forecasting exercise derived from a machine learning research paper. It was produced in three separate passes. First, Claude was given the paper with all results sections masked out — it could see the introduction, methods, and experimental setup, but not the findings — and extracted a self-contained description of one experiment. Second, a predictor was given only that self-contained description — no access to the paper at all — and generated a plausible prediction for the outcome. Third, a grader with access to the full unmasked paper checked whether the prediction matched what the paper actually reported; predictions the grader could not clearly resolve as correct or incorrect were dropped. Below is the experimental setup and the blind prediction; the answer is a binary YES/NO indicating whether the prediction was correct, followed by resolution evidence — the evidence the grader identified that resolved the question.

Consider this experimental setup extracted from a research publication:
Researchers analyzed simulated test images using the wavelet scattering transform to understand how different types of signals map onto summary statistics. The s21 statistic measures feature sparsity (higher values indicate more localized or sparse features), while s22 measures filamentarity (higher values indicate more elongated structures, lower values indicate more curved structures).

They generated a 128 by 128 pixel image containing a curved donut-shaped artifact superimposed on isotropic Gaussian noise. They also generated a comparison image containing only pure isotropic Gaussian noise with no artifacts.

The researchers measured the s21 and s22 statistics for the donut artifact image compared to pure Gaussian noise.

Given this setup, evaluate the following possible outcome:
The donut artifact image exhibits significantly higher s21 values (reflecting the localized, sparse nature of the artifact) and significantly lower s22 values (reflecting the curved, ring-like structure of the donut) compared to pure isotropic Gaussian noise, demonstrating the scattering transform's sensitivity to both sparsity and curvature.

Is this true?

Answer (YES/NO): YES